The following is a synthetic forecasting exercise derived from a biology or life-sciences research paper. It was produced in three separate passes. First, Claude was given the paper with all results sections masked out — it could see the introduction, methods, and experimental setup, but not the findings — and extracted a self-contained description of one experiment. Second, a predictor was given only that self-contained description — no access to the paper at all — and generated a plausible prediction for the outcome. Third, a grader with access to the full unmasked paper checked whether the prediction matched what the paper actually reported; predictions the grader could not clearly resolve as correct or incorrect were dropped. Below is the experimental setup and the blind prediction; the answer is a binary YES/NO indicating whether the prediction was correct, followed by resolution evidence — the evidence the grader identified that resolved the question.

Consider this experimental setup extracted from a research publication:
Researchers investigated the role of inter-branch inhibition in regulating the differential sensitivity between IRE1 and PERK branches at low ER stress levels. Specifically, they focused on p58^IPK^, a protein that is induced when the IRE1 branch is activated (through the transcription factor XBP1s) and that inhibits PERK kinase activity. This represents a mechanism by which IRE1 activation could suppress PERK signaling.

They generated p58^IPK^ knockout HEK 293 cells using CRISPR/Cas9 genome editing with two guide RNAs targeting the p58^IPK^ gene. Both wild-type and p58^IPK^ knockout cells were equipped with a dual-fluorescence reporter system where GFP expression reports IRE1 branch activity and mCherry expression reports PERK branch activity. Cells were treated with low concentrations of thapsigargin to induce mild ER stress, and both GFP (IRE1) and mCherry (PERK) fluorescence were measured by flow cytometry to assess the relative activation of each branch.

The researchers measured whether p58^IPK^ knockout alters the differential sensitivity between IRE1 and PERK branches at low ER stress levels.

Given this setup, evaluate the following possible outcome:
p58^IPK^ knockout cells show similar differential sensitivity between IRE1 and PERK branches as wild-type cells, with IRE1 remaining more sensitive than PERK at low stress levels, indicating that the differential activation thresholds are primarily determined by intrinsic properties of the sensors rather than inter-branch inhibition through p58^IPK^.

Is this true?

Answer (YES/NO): NO